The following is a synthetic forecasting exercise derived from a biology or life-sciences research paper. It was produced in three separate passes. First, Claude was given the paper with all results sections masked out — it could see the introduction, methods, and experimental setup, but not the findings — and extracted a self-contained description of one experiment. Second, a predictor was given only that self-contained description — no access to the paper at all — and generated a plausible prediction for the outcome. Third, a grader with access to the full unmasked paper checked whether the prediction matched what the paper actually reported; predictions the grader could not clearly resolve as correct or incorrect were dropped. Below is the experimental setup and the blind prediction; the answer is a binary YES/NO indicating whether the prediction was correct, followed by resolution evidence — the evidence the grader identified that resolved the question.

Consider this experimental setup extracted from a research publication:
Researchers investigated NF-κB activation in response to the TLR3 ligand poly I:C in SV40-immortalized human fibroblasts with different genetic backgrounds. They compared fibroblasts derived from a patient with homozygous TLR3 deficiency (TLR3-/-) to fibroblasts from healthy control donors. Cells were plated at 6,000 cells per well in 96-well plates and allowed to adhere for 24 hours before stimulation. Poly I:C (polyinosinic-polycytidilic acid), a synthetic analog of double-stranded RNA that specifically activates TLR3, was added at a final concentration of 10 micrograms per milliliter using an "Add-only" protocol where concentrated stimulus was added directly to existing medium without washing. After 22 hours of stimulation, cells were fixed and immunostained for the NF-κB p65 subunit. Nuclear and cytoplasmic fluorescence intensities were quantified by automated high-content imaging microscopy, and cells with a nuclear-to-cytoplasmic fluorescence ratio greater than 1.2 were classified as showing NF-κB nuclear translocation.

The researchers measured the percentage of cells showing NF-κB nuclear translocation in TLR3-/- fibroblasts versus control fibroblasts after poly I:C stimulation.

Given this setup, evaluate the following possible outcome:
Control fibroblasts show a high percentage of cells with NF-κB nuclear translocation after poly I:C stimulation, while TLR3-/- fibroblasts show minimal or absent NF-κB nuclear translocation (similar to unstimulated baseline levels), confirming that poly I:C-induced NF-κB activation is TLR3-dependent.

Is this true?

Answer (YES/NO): YES